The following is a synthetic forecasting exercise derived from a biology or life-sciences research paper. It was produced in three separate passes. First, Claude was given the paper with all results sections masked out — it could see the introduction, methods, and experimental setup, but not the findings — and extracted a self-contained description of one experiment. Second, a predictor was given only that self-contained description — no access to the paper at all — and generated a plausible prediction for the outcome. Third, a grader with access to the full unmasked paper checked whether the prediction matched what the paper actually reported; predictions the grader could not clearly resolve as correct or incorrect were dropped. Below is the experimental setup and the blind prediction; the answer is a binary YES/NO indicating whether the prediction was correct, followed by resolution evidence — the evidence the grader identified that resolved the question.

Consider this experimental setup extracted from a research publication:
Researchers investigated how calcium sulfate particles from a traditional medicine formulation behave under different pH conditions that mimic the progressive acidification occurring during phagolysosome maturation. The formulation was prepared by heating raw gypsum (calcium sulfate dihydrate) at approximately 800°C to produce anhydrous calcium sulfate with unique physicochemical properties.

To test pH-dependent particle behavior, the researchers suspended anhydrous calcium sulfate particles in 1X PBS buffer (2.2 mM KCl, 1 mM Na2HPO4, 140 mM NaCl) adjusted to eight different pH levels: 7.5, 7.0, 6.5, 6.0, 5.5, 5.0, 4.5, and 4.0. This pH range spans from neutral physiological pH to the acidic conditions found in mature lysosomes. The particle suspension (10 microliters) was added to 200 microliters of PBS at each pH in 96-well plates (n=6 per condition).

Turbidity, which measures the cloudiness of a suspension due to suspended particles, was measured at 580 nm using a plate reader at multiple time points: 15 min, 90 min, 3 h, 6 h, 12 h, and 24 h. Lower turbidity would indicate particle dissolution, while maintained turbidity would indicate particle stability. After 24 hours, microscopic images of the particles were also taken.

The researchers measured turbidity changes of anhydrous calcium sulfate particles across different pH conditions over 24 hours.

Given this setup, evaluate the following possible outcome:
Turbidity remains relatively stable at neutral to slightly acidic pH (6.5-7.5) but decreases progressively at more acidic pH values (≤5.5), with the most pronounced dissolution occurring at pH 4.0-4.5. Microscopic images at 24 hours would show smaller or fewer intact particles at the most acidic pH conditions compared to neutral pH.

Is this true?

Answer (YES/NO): NO